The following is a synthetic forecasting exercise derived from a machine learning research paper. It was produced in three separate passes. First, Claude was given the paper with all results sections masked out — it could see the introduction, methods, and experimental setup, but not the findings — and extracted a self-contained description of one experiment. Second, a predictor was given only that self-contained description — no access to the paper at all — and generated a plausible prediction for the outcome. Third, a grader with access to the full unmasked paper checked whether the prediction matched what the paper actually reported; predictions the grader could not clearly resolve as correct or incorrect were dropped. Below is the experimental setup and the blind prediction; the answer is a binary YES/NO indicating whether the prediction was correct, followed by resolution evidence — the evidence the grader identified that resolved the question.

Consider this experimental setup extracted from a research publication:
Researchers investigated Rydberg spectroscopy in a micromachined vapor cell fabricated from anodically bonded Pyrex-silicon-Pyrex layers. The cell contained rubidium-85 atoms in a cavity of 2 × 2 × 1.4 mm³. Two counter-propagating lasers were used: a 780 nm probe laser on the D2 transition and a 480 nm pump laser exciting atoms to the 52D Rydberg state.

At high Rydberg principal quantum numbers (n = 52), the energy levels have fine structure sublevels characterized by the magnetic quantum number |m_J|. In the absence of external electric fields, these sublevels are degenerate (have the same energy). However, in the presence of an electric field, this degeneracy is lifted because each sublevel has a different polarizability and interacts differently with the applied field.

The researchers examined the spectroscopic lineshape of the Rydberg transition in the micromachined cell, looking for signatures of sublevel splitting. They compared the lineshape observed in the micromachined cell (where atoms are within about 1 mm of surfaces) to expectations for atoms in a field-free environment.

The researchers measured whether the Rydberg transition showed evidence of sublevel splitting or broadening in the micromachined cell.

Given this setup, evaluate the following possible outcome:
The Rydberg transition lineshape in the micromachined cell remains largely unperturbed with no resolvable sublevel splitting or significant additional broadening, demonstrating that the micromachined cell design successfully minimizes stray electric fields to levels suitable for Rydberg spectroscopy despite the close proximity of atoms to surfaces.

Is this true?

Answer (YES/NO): NO